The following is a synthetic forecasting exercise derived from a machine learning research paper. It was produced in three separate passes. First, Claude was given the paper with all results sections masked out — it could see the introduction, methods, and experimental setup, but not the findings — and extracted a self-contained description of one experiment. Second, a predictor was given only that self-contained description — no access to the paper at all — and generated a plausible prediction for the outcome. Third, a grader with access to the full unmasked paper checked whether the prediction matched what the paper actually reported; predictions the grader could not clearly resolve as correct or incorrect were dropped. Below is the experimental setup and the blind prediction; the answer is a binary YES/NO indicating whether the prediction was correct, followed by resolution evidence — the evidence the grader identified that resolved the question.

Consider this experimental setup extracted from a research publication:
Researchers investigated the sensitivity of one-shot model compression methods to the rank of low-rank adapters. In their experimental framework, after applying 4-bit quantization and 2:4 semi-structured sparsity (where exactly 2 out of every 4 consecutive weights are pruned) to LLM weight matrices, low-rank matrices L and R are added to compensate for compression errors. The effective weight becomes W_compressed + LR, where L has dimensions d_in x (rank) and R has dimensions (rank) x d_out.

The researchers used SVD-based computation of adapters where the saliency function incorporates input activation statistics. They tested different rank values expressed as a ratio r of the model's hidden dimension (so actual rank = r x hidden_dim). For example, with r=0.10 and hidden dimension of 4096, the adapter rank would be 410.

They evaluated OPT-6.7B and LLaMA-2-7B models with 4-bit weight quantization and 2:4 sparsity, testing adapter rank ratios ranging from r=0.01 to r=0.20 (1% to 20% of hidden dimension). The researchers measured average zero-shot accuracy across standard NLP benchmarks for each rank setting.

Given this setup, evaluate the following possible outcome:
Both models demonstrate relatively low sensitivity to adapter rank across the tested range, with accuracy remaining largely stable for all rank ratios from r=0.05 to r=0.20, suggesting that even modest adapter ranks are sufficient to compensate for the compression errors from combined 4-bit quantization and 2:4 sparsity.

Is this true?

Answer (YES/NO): NO